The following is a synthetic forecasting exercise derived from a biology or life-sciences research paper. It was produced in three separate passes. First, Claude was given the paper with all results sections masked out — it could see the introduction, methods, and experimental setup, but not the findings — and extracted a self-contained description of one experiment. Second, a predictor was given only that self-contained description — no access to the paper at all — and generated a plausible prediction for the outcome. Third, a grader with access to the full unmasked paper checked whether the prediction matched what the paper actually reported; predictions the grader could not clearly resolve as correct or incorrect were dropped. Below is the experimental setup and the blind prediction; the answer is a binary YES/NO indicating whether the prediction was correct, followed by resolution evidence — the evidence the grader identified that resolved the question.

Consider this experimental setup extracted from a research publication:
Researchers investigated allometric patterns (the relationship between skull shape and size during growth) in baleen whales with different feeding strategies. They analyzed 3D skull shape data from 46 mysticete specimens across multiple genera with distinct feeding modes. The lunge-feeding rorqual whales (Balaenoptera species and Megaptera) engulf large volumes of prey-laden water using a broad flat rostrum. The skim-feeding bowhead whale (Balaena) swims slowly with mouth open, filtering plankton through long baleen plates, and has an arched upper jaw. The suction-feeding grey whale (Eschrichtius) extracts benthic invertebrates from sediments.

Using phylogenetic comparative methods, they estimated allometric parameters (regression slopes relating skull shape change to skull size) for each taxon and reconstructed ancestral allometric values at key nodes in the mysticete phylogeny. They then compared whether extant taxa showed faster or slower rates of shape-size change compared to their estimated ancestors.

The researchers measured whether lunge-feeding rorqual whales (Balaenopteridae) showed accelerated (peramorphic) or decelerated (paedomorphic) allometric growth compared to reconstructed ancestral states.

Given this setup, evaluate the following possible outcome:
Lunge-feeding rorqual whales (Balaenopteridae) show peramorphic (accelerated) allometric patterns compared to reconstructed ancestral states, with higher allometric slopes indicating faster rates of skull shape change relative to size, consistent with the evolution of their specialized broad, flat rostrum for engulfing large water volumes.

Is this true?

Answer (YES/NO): NO